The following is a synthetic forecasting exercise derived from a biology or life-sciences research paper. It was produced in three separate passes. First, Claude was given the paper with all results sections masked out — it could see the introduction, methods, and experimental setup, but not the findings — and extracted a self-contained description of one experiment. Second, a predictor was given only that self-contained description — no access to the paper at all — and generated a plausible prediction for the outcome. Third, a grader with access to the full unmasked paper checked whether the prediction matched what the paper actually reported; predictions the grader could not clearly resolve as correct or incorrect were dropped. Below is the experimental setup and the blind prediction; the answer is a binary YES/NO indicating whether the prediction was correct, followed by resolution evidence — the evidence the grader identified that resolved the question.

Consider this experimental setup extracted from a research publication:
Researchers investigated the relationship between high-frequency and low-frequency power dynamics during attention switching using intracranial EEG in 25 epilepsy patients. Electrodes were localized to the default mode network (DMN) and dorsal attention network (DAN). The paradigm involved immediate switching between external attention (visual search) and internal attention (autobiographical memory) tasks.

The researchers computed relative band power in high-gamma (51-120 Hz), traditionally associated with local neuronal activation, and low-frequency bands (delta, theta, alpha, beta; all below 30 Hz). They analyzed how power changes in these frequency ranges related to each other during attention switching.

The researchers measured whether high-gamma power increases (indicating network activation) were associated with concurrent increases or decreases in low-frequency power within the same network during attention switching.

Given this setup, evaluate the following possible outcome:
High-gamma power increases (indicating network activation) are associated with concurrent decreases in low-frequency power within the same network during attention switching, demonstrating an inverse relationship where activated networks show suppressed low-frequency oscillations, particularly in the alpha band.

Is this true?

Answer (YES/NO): YES